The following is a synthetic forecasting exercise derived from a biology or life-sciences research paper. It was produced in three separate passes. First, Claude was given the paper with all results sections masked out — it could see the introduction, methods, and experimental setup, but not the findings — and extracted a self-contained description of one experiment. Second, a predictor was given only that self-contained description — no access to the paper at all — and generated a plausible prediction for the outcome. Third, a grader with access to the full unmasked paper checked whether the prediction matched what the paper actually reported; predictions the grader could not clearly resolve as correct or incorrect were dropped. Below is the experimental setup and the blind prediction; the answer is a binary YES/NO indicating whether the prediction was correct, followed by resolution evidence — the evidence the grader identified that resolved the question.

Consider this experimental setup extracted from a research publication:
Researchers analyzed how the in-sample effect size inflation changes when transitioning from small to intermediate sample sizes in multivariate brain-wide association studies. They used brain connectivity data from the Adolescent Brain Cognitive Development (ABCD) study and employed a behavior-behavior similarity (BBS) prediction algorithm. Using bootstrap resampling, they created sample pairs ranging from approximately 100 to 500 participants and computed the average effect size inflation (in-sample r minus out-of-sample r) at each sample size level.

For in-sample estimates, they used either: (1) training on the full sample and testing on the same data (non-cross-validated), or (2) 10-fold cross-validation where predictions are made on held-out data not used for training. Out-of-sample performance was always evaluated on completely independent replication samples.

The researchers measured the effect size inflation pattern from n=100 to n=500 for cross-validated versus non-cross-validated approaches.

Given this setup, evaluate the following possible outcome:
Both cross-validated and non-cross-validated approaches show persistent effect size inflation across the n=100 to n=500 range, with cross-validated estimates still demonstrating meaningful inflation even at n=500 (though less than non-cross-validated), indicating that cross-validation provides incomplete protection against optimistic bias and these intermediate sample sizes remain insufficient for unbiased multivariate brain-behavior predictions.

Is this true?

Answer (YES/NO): NO